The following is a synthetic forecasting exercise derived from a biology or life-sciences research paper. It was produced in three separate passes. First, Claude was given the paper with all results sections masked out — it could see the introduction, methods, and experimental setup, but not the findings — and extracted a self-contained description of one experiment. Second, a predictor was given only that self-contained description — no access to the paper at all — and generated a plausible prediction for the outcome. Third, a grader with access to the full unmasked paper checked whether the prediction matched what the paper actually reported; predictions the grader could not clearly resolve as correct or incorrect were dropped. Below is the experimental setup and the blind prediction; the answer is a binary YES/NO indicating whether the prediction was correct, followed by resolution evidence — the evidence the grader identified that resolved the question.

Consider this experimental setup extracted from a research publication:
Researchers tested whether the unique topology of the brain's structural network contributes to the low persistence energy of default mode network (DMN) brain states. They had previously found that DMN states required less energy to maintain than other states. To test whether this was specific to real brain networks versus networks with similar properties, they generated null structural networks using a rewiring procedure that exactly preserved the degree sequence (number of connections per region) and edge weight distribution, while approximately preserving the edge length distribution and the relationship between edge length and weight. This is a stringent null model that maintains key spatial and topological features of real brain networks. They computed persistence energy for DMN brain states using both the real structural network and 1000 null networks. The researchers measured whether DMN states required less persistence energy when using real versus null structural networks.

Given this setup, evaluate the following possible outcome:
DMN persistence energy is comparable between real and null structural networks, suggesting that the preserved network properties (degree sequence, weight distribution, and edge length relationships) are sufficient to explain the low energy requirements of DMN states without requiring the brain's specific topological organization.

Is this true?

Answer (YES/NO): NO